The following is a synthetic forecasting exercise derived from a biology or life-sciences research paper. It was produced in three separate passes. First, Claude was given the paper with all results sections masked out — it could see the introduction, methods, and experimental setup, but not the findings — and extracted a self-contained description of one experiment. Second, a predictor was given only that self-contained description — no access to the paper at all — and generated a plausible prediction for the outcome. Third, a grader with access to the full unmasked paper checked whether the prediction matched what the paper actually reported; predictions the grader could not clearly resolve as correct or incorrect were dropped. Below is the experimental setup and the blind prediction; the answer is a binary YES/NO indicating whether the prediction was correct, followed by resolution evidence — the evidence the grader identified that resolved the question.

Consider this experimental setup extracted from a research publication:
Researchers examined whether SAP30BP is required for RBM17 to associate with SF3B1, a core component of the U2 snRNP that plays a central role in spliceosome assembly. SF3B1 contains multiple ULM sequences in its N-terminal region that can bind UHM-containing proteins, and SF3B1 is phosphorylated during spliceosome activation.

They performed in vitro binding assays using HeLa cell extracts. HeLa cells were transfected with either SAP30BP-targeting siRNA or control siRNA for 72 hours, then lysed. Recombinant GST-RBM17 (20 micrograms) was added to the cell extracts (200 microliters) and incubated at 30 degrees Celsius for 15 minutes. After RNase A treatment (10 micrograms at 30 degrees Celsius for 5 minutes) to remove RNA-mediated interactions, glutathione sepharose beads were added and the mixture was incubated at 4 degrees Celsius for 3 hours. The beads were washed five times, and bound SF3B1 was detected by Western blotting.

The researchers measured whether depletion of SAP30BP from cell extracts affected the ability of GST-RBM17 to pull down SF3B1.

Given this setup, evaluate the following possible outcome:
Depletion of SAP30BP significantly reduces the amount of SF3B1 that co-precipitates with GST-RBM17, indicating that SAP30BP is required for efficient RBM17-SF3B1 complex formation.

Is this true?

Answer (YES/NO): NO